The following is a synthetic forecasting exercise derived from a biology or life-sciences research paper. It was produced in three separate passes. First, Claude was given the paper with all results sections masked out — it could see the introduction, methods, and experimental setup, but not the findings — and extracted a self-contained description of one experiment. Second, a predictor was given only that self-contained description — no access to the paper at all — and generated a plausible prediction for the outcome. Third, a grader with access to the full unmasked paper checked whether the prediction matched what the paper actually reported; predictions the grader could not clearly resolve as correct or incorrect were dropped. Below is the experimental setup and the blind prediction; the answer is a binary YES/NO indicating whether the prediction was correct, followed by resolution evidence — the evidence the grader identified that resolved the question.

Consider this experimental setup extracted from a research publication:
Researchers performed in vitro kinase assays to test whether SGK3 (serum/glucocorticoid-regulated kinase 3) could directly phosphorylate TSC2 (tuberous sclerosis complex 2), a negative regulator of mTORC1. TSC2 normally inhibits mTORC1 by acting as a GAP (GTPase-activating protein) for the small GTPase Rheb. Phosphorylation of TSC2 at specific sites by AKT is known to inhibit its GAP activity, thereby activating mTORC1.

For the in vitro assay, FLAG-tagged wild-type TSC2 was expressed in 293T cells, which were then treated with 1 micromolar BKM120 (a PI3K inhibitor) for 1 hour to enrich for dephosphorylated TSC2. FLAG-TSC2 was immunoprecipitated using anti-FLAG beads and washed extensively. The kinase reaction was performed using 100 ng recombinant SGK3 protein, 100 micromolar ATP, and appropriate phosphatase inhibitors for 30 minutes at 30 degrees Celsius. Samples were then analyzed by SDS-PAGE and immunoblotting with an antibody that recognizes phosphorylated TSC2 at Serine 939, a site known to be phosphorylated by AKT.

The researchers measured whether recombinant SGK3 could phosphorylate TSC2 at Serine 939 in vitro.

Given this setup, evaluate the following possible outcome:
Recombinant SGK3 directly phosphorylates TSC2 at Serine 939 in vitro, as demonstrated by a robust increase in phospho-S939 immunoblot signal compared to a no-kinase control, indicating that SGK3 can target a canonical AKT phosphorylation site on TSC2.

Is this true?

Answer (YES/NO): YES